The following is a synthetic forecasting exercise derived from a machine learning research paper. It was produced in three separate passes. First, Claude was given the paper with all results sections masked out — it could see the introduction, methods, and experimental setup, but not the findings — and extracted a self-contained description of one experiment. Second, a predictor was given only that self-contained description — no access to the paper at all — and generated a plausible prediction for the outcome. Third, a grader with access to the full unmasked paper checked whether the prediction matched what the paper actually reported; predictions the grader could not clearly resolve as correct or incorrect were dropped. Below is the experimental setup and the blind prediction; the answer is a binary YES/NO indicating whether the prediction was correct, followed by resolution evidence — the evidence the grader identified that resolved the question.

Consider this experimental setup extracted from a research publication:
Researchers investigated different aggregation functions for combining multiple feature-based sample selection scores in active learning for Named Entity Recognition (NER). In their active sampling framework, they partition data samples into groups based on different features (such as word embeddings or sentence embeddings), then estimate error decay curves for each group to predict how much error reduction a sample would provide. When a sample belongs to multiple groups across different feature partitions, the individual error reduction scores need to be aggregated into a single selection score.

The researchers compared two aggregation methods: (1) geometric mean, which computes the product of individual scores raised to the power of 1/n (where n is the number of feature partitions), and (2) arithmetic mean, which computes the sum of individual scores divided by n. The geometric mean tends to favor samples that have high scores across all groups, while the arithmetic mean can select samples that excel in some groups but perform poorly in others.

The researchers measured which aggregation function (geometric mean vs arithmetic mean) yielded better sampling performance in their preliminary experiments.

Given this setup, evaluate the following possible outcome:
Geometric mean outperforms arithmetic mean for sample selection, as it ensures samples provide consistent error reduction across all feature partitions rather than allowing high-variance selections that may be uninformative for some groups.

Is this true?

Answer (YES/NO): YES